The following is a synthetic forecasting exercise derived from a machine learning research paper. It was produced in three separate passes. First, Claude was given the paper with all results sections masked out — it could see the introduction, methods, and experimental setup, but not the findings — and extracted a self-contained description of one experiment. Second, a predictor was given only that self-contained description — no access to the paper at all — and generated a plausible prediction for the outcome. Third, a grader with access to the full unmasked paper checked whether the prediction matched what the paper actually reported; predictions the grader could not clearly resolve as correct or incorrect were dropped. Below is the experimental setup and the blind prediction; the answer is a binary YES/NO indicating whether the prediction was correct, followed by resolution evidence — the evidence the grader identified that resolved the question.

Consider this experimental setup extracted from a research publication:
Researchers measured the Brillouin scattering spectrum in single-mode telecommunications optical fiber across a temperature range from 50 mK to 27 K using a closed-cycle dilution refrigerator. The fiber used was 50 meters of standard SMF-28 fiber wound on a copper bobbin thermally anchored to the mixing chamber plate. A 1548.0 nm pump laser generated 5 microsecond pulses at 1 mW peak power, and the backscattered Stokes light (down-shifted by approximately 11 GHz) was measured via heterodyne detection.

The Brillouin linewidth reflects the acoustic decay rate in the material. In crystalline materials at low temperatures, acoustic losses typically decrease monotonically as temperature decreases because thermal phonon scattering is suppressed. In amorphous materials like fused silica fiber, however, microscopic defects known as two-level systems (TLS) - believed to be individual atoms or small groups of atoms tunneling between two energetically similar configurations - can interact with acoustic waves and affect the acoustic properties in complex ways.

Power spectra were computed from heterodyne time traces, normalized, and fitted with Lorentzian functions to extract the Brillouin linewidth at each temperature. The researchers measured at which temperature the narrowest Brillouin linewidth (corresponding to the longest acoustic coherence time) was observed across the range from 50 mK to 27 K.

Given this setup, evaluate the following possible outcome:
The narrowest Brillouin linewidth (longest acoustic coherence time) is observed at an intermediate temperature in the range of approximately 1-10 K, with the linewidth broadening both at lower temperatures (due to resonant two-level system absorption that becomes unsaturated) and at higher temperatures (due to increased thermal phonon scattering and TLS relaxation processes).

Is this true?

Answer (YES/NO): YES